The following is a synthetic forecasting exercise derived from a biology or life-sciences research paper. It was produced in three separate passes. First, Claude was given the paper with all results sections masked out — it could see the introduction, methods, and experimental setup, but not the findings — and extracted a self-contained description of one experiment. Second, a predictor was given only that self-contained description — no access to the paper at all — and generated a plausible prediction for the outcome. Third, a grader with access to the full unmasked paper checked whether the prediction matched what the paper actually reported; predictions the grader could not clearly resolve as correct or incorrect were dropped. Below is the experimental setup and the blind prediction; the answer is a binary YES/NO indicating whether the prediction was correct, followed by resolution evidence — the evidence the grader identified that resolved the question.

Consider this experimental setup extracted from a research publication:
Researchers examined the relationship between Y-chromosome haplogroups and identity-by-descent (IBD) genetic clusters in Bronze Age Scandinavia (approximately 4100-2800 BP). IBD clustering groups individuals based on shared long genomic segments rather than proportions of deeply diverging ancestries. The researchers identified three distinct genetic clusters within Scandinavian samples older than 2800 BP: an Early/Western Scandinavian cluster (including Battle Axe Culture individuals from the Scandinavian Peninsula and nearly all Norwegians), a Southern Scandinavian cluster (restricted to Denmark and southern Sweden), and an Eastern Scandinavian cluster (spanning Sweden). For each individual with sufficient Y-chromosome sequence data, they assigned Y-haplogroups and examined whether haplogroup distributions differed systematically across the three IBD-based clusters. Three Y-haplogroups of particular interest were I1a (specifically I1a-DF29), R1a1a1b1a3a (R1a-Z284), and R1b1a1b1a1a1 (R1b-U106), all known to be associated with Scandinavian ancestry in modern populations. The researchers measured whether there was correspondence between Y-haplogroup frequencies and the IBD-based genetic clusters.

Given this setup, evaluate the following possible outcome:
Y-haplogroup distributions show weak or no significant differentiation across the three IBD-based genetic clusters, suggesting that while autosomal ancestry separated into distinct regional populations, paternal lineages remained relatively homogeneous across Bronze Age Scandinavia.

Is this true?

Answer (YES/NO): NO